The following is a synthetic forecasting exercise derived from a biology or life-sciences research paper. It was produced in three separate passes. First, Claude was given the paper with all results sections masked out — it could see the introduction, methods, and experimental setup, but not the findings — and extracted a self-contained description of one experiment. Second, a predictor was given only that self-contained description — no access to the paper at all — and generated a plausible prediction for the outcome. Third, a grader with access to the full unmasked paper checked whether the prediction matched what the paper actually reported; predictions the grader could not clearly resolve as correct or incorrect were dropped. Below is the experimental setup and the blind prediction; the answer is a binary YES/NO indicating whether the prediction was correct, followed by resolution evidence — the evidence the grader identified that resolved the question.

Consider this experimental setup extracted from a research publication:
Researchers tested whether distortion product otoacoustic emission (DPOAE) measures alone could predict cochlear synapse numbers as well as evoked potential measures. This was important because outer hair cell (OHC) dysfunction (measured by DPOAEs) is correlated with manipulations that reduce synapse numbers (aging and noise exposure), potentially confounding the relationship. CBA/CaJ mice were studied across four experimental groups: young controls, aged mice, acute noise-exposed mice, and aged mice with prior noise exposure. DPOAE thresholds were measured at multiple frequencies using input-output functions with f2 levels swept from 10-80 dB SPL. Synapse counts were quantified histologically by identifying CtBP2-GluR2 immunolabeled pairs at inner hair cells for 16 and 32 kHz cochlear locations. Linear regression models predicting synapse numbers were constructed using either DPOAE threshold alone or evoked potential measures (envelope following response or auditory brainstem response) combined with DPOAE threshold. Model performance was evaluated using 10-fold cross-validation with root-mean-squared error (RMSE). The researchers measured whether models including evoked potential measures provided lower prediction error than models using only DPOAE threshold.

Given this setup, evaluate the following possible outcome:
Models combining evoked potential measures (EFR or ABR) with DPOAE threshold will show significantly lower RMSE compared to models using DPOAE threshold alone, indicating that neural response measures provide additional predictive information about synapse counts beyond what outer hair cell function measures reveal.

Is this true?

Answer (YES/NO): YES